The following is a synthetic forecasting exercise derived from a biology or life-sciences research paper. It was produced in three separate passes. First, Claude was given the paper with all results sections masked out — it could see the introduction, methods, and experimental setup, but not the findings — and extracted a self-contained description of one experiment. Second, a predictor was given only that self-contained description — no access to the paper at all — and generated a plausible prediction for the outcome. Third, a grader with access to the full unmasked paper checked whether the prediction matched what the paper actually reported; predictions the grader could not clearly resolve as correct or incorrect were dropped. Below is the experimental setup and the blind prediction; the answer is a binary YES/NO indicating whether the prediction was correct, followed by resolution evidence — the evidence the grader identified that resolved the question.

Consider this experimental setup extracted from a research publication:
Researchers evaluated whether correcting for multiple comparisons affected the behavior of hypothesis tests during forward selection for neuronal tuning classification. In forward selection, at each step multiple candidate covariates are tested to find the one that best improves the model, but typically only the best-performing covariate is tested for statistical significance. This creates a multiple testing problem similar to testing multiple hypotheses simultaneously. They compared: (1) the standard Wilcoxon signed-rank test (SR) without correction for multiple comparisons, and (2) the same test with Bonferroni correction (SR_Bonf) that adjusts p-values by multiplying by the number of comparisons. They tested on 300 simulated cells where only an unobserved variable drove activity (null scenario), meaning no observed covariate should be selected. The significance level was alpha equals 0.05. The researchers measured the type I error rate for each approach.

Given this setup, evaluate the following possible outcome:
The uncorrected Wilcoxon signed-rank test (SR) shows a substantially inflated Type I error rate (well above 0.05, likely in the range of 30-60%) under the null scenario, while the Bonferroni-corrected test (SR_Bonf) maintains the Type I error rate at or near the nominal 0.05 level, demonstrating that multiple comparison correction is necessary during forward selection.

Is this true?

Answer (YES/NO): NO